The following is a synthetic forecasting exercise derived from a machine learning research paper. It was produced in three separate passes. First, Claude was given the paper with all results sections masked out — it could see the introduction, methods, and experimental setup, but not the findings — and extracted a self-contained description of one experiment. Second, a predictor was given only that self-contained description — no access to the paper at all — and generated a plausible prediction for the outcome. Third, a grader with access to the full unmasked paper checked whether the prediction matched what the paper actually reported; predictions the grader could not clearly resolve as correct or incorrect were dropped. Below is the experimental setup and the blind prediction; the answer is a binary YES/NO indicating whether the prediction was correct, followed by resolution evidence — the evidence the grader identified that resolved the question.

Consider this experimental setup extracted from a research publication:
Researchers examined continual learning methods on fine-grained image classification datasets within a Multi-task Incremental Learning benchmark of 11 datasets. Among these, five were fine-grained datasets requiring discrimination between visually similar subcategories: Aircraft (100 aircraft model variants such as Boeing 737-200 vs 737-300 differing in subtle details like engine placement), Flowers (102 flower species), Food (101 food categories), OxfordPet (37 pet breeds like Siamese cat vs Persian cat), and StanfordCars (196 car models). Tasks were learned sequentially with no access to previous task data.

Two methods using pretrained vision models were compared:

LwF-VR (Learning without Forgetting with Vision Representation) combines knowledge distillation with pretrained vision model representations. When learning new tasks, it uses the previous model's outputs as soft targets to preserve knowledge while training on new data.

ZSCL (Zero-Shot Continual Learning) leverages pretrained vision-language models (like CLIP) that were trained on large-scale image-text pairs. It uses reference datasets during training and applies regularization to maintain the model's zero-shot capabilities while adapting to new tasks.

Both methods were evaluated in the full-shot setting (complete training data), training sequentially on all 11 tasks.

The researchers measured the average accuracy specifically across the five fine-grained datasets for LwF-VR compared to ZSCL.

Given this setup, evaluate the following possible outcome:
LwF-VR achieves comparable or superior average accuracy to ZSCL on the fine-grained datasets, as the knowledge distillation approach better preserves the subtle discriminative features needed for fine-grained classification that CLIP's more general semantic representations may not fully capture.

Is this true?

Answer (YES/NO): NO